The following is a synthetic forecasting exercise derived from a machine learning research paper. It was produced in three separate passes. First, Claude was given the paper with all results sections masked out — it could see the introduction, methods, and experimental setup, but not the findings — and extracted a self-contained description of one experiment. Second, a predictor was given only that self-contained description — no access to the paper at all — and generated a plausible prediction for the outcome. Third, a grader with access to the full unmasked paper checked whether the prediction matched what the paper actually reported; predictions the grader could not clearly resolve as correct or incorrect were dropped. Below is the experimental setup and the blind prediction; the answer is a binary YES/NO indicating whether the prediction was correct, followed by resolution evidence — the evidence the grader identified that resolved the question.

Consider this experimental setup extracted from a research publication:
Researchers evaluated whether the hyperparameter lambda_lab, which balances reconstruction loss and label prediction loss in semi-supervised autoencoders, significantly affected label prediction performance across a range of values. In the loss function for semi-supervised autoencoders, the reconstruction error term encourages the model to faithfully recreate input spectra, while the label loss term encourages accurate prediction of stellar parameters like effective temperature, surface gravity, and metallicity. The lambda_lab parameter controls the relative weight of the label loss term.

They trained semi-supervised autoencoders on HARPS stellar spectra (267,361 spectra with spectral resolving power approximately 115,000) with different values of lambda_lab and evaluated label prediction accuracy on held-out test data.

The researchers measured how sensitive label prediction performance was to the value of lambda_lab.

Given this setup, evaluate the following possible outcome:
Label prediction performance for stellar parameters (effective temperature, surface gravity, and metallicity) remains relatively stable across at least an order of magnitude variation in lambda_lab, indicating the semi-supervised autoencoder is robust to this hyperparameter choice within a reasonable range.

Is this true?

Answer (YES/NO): YES